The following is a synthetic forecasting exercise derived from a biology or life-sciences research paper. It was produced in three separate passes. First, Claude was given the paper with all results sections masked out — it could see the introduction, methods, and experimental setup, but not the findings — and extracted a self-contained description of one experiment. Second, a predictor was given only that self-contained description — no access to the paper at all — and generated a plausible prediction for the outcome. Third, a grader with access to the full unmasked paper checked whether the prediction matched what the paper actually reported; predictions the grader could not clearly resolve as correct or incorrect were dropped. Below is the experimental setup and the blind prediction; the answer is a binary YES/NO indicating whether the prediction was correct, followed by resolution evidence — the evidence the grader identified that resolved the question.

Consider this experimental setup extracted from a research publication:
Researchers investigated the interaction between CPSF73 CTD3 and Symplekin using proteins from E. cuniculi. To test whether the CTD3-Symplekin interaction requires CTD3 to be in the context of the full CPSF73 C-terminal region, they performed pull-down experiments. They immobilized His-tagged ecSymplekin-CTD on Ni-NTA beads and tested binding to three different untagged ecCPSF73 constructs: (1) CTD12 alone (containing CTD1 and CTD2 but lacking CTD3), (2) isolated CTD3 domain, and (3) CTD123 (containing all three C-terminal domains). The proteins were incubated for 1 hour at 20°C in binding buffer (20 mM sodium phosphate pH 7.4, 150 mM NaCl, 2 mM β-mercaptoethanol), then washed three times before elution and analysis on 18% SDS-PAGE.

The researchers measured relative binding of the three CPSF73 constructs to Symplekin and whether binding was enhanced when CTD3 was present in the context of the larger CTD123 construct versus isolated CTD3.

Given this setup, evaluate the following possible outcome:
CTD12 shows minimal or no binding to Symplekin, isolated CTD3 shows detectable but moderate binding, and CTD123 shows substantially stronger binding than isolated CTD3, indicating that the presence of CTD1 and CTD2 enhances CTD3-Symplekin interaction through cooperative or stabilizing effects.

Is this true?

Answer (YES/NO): NO